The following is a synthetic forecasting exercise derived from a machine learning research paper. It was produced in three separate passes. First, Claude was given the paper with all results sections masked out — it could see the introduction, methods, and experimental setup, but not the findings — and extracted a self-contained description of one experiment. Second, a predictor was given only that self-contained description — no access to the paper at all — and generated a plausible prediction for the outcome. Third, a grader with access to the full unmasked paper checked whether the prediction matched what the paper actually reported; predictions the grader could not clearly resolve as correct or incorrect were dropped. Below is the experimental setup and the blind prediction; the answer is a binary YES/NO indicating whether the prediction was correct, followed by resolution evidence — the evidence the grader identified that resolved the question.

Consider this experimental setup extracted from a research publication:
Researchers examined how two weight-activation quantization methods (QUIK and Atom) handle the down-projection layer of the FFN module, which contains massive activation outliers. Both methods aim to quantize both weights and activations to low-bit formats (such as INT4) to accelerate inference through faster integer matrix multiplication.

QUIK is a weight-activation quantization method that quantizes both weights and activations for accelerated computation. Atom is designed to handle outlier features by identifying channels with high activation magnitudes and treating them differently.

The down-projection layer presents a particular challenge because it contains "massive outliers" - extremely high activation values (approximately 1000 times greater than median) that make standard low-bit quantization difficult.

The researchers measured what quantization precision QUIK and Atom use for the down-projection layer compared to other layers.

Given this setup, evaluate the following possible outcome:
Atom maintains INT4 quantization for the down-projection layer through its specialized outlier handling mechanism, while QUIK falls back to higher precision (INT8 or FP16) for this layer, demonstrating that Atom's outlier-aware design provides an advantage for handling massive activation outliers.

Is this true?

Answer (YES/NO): NO